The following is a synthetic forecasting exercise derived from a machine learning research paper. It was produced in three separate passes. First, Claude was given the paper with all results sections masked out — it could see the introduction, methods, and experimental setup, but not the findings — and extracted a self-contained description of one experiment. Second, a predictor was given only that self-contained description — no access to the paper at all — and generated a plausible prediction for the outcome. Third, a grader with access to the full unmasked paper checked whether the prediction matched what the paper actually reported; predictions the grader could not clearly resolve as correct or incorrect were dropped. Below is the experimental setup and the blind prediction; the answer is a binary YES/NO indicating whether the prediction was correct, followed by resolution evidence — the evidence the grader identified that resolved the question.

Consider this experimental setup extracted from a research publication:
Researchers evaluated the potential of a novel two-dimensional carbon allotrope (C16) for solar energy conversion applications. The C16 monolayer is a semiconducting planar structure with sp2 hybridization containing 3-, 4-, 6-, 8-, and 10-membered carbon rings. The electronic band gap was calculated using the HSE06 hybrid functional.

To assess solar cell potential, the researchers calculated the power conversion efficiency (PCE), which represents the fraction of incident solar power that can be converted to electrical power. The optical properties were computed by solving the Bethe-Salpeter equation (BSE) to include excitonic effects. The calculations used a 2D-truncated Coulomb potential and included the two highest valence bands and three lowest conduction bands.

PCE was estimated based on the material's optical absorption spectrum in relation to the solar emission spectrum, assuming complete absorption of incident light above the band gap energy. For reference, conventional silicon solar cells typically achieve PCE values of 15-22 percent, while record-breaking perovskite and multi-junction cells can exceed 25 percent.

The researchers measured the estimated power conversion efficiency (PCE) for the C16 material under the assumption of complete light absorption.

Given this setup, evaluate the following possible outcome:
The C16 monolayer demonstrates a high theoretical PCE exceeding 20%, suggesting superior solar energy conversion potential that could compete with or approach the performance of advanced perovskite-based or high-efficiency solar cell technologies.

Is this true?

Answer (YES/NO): NO